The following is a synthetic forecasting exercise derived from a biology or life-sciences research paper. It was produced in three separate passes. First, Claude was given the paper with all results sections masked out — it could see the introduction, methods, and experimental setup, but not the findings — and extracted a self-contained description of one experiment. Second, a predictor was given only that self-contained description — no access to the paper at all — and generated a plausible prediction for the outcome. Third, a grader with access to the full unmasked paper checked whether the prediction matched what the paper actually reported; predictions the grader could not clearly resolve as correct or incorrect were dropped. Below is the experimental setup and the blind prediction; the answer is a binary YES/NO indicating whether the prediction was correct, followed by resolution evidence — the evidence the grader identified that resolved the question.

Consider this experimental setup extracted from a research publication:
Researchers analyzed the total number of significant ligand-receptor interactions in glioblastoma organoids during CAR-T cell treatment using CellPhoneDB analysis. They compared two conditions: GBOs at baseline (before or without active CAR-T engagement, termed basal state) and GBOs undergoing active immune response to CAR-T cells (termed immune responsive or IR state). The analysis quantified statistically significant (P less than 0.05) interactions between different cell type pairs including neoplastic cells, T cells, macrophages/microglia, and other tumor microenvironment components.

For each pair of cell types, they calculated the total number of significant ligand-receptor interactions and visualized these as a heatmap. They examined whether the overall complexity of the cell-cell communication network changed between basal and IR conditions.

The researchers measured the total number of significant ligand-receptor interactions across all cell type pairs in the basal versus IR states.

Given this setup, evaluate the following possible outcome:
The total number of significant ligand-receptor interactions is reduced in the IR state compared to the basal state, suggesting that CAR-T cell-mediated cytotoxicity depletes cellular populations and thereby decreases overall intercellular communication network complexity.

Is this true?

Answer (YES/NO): NO